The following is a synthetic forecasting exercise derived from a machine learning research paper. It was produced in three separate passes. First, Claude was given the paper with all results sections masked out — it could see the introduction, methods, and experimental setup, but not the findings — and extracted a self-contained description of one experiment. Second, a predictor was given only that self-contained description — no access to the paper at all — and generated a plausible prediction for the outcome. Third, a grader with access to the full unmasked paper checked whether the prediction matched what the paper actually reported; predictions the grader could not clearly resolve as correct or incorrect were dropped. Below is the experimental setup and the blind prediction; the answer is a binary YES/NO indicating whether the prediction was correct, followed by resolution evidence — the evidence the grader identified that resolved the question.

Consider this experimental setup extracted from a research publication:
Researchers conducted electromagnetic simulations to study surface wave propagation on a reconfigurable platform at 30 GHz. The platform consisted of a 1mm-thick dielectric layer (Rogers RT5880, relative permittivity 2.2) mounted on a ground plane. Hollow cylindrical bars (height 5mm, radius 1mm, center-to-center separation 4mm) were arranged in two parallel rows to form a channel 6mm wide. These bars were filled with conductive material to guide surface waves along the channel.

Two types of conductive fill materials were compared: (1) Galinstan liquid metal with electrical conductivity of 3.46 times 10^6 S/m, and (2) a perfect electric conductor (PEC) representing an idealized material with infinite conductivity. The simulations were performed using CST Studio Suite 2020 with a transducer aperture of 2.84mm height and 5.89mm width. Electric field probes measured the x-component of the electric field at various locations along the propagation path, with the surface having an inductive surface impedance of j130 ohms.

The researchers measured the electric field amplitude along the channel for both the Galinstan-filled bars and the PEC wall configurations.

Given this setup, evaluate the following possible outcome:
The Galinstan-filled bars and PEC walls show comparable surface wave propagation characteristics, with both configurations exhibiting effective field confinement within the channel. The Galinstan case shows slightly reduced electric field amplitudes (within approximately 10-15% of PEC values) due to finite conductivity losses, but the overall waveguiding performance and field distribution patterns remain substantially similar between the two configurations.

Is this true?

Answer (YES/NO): YES